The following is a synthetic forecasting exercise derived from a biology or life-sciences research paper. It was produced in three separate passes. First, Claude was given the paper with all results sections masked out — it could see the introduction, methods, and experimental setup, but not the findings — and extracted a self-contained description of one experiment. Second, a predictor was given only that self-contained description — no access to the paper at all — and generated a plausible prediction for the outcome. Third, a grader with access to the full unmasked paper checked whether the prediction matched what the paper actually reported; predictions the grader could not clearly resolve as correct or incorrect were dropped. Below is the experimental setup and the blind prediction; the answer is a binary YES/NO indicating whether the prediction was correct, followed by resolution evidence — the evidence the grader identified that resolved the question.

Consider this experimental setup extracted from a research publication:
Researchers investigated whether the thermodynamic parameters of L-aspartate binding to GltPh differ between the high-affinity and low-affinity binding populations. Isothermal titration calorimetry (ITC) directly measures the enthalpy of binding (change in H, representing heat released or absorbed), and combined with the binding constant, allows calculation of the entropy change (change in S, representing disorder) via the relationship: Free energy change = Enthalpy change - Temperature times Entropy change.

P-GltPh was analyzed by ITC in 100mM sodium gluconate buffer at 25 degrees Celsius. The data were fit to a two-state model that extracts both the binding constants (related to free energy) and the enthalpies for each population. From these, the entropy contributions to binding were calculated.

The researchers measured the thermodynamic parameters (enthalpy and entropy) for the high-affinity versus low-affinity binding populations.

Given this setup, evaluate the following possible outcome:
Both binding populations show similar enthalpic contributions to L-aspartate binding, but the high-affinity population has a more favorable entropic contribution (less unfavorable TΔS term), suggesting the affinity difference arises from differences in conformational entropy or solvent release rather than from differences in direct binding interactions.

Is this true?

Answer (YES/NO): NO